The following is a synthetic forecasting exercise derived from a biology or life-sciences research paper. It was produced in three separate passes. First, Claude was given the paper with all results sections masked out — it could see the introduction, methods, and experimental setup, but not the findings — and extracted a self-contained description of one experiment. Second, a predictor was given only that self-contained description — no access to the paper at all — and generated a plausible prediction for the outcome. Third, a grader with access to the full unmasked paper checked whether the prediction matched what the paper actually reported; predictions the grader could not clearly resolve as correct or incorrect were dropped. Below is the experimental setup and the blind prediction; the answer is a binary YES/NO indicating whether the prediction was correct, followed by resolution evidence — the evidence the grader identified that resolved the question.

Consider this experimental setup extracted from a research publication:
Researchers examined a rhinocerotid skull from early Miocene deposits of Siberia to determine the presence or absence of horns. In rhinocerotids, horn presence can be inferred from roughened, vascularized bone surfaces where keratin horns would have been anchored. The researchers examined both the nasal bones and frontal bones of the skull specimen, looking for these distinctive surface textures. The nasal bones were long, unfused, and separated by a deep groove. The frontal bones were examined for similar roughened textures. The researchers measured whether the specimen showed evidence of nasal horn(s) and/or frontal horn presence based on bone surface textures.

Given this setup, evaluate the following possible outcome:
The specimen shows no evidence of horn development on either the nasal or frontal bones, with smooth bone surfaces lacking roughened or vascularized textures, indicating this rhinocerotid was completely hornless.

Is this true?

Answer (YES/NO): NO